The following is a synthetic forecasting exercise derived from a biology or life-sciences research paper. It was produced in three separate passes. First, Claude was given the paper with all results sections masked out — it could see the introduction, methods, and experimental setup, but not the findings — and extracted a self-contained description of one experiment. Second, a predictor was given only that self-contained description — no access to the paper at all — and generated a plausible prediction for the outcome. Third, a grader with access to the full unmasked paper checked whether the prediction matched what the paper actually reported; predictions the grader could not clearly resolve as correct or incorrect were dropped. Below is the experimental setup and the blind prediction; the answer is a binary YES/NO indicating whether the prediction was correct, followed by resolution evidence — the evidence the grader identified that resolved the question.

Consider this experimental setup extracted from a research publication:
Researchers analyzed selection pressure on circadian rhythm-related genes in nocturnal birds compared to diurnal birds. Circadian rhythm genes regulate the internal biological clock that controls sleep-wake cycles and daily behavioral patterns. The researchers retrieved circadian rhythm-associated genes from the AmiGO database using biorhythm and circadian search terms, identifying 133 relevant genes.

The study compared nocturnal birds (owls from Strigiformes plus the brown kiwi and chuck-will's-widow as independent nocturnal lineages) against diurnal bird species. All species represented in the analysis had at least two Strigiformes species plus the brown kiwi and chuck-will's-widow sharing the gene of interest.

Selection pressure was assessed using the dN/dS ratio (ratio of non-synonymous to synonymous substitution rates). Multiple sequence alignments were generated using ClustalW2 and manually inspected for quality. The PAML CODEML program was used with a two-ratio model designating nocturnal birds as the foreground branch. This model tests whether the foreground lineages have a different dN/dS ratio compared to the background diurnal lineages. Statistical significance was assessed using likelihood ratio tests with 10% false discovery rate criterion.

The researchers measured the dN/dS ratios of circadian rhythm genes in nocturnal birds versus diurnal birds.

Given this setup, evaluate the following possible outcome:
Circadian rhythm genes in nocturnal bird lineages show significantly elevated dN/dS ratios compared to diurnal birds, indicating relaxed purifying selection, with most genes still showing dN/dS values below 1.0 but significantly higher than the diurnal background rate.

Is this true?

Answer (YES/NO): NO